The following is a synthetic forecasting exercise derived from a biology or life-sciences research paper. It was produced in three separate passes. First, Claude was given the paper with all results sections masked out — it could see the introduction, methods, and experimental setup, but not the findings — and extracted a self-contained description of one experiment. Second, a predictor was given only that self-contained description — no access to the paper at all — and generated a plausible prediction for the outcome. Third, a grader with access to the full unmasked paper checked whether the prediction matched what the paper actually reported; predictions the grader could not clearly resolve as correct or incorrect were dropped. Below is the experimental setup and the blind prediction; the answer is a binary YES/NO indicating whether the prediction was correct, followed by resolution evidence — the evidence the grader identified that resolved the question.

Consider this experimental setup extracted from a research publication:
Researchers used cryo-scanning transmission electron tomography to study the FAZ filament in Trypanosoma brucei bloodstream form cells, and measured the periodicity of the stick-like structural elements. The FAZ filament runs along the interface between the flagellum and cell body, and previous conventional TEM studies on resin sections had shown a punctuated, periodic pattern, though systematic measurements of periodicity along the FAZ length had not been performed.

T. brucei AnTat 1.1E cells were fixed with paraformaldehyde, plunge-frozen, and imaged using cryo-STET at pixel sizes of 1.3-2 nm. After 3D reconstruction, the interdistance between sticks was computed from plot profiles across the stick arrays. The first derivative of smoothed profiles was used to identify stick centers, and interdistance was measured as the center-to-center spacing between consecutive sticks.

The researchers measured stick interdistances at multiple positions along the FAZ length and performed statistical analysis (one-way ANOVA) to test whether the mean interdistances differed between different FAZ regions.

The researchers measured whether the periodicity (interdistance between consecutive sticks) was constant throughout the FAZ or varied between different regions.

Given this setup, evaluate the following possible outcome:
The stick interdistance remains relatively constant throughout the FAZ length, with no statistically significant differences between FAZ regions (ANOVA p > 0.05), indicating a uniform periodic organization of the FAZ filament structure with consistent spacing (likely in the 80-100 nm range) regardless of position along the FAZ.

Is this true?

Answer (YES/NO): NO